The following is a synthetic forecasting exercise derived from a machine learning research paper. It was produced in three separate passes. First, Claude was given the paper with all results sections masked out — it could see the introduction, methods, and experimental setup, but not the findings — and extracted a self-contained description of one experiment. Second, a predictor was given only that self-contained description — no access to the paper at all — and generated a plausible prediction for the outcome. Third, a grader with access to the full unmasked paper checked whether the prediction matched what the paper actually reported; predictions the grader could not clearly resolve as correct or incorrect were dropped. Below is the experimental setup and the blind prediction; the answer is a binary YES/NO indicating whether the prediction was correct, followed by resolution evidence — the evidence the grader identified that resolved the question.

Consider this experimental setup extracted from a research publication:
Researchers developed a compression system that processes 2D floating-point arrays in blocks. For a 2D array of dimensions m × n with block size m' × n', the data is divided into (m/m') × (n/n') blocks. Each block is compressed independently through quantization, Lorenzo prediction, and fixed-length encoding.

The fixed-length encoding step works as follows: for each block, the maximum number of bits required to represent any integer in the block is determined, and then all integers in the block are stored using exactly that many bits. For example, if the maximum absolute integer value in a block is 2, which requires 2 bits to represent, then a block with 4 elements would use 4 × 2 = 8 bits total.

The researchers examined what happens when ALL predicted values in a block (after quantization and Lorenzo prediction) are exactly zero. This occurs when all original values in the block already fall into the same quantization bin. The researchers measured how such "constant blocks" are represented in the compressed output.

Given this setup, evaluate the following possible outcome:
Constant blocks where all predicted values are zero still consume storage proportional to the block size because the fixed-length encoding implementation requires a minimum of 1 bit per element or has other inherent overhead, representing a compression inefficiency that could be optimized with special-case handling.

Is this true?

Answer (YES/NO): NO